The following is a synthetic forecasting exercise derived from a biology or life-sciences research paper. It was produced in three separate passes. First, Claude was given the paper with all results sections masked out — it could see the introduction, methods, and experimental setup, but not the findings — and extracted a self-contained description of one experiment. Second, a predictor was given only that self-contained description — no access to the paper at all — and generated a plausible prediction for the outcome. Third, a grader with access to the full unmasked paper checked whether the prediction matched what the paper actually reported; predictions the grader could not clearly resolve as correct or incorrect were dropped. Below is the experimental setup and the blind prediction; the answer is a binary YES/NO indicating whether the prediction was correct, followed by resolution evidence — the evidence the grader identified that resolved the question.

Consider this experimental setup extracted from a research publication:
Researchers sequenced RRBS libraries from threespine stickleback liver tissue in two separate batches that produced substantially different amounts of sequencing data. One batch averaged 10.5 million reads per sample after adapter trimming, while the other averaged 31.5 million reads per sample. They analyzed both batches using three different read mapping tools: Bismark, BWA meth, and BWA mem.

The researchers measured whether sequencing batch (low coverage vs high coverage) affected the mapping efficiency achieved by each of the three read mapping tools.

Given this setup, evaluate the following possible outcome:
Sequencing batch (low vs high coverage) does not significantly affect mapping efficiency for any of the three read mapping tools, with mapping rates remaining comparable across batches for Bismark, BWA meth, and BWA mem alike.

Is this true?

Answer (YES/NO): NO